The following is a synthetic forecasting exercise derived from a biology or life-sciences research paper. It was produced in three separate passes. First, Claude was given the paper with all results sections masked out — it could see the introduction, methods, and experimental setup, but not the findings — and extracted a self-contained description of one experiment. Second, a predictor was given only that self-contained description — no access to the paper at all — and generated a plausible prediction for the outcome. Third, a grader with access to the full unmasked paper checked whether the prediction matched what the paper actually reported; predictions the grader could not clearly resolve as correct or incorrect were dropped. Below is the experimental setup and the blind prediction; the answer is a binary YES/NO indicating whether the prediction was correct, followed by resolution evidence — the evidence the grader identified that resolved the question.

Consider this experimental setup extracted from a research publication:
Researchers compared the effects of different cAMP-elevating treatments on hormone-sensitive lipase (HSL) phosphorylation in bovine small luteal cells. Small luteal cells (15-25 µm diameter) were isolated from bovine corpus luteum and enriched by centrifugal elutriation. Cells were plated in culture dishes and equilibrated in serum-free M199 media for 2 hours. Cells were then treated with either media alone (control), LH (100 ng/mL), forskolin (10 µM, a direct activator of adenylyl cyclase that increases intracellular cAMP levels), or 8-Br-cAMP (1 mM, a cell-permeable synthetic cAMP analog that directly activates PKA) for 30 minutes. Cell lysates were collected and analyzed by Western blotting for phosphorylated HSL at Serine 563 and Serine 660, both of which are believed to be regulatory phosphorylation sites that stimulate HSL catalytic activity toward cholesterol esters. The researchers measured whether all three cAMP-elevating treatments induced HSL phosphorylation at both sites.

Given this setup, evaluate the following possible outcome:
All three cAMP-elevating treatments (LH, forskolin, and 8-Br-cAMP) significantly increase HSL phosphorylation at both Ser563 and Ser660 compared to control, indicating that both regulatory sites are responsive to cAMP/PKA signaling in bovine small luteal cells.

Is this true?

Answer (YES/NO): YES